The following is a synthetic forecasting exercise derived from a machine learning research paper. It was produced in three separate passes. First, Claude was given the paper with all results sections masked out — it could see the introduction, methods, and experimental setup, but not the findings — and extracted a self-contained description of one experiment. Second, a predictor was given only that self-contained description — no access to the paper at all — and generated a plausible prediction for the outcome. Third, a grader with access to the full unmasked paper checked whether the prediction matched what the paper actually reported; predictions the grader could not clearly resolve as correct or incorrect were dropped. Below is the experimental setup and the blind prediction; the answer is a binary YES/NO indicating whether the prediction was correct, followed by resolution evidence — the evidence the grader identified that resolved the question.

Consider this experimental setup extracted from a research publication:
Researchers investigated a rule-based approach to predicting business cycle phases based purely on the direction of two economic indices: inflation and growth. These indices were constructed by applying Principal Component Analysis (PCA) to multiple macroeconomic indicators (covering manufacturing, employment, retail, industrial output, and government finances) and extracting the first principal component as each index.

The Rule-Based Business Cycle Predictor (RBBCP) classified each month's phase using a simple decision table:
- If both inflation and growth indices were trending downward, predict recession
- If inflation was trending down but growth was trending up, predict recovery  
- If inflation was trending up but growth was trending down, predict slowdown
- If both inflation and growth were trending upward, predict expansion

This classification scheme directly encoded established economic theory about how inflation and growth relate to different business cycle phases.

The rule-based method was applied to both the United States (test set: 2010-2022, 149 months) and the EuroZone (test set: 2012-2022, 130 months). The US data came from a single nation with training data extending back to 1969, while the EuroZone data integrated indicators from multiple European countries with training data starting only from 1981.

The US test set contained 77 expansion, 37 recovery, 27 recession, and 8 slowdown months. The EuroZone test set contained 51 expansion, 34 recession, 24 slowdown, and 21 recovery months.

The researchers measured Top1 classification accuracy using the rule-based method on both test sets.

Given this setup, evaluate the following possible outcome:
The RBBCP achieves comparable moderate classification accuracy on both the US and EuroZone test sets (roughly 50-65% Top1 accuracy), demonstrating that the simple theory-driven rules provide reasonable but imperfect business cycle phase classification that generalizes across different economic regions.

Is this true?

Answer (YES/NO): NO